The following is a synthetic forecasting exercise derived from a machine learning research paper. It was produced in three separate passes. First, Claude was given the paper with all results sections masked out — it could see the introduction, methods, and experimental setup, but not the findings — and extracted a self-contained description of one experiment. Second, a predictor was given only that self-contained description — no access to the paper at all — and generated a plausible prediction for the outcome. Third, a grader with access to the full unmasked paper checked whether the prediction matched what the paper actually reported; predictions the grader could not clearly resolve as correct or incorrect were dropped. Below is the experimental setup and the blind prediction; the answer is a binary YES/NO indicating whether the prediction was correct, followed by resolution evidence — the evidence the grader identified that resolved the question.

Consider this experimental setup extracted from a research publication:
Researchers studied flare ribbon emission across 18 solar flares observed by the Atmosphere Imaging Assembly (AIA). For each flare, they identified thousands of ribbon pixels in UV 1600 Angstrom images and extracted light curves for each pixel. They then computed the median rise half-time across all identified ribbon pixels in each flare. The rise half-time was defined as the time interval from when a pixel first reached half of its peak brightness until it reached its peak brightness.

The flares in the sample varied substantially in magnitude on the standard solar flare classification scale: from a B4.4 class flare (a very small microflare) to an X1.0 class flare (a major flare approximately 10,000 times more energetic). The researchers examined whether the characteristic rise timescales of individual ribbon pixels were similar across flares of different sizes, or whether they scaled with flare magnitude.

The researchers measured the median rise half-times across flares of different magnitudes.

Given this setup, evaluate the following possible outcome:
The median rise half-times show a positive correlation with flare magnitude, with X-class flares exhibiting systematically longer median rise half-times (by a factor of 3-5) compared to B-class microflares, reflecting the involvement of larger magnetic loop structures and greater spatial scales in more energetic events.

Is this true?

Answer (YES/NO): NO